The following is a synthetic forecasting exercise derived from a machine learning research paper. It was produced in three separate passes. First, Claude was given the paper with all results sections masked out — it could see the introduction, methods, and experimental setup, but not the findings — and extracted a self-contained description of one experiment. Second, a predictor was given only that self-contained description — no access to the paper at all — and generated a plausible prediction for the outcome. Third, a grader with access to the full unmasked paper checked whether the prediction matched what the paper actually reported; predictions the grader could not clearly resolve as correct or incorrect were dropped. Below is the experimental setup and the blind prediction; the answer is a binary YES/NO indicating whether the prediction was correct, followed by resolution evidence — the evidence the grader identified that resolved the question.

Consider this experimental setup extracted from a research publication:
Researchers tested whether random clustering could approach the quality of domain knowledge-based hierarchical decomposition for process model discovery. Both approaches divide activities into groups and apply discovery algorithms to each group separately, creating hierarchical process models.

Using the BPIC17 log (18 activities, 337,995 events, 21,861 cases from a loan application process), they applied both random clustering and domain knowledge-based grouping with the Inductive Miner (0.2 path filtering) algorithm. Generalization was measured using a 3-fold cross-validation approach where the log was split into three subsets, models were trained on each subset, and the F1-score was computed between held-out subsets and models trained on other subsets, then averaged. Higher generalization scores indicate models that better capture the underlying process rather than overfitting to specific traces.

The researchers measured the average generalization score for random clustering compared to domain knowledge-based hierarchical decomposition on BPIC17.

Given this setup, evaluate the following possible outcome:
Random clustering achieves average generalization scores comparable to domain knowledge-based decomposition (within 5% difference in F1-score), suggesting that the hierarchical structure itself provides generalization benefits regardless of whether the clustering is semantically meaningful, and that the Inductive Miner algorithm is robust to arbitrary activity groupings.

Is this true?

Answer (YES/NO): NO